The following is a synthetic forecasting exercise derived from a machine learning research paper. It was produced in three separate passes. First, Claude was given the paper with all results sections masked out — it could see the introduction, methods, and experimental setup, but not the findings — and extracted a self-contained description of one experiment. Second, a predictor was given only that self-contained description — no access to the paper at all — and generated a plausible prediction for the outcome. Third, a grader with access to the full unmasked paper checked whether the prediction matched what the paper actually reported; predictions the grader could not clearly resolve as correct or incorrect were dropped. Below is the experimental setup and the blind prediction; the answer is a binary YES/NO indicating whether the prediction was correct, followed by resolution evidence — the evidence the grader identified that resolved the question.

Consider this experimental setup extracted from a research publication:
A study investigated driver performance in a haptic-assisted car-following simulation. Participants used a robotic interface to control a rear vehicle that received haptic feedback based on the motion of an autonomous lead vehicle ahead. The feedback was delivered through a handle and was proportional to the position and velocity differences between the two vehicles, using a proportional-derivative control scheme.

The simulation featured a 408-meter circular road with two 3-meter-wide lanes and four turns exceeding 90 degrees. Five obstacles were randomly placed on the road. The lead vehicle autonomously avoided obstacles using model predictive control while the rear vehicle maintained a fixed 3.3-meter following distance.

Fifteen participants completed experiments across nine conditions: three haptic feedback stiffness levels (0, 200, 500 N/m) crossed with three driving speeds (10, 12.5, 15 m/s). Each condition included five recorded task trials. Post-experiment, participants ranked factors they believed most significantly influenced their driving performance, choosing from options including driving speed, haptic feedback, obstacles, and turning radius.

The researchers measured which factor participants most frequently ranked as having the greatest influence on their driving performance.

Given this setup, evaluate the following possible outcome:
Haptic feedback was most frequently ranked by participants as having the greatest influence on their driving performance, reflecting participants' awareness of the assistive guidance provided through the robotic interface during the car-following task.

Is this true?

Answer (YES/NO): NO